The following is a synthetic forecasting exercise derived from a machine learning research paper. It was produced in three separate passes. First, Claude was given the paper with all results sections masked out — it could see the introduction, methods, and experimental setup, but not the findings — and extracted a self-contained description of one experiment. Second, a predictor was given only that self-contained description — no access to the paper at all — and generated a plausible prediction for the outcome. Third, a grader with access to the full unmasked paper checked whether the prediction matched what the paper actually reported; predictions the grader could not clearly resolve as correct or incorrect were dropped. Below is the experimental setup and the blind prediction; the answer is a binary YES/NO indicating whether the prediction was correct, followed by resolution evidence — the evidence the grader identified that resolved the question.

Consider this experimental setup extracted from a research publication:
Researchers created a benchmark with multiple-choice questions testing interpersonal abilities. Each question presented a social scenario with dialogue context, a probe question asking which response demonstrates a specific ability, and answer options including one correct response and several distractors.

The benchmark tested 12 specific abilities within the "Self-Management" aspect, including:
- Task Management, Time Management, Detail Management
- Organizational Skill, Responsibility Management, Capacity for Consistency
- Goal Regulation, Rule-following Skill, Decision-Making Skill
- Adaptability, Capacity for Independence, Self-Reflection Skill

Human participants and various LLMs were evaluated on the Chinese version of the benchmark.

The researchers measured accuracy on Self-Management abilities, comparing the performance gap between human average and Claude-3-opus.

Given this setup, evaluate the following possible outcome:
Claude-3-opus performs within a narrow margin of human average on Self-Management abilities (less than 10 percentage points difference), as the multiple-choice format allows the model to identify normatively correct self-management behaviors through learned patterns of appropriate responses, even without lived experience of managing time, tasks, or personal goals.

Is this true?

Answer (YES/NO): YES